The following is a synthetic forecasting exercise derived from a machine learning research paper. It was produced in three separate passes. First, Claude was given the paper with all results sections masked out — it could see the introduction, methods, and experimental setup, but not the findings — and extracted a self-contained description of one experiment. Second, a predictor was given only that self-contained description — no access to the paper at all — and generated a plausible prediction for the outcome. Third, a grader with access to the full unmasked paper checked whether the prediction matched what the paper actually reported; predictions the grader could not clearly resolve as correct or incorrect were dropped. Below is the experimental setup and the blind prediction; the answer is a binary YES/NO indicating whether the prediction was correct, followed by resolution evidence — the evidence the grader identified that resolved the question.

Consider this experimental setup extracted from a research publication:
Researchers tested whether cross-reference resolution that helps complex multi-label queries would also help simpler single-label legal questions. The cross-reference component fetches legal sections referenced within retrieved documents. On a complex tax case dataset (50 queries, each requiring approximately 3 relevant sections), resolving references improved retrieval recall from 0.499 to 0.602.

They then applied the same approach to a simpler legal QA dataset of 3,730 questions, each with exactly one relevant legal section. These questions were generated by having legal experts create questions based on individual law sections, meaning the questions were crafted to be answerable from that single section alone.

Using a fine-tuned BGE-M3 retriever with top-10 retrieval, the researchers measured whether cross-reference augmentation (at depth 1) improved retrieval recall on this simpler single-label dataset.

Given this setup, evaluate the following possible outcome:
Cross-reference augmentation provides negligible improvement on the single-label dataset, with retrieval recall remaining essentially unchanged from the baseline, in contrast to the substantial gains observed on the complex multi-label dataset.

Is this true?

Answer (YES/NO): YES